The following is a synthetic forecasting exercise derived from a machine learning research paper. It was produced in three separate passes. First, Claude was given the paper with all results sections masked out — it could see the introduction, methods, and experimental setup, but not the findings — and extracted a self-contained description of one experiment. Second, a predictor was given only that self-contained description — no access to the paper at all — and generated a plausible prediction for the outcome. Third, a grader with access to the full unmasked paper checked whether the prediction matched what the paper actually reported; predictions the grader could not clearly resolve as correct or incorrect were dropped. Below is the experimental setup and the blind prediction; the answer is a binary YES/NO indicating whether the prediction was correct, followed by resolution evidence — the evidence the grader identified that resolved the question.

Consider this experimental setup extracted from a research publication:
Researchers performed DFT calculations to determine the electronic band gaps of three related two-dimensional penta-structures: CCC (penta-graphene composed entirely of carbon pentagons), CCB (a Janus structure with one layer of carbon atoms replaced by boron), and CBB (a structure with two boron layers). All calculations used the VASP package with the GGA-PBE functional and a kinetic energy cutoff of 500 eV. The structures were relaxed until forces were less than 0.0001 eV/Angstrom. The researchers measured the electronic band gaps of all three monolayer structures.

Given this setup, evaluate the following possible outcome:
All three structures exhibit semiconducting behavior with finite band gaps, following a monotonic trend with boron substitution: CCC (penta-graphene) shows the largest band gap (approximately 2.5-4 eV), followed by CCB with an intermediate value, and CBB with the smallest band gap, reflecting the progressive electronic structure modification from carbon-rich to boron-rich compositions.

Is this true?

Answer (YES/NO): NO